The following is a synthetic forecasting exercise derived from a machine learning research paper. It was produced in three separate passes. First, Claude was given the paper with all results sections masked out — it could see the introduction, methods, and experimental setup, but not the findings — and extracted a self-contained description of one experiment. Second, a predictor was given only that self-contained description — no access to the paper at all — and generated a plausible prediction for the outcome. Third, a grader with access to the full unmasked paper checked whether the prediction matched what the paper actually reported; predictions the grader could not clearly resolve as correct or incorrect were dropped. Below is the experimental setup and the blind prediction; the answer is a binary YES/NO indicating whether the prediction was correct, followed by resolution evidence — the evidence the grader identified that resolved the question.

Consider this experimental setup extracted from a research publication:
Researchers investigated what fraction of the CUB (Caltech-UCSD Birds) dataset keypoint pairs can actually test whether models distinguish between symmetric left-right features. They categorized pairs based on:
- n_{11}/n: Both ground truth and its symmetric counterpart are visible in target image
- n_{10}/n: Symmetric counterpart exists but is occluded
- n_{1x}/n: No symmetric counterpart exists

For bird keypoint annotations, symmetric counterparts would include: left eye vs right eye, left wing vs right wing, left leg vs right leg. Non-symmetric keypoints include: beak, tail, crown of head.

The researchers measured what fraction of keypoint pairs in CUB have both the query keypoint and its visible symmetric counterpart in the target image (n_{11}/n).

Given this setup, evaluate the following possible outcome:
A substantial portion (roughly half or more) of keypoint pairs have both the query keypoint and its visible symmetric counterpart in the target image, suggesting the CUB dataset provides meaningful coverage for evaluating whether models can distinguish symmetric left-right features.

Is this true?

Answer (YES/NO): NO